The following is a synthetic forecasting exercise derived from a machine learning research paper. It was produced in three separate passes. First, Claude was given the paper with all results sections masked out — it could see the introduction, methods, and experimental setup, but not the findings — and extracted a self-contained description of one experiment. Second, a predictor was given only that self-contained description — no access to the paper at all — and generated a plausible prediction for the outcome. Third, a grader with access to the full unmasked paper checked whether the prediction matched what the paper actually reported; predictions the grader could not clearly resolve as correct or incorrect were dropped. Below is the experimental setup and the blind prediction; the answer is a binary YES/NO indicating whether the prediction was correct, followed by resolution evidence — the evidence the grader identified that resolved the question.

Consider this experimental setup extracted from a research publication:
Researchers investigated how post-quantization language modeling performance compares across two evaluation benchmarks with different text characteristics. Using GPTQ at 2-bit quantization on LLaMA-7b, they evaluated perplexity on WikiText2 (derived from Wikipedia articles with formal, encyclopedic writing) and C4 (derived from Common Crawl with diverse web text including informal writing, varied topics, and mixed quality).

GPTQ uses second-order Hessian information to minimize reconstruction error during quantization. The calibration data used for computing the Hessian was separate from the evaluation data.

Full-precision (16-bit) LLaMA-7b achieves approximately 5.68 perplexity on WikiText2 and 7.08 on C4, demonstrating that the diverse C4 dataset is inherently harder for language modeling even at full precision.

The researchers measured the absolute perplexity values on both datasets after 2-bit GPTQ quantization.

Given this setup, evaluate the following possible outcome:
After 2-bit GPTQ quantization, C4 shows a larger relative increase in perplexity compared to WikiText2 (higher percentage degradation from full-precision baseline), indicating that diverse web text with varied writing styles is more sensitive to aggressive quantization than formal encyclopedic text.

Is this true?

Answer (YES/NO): NO